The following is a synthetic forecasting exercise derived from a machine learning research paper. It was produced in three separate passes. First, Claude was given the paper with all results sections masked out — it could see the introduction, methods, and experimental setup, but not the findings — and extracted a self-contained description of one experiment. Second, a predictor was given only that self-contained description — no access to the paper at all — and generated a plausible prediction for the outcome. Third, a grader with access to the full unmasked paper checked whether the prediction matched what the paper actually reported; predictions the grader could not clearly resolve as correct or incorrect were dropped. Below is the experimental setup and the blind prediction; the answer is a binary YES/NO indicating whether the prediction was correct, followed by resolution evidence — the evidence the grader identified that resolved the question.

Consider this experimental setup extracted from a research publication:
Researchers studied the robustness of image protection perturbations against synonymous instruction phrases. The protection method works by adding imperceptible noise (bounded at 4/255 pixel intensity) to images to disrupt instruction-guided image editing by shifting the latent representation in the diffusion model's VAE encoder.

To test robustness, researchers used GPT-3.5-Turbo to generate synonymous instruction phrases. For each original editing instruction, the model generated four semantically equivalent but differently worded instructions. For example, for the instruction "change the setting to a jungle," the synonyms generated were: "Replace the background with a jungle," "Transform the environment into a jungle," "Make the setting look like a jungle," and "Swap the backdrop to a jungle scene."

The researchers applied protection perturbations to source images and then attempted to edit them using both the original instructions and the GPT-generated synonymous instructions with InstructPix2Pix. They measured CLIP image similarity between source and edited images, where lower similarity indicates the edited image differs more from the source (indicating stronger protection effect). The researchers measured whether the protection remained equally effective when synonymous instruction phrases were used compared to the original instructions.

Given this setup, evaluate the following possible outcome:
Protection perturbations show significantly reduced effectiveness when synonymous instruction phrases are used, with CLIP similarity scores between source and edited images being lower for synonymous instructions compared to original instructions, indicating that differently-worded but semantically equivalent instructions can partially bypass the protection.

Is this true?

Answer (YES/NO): NO